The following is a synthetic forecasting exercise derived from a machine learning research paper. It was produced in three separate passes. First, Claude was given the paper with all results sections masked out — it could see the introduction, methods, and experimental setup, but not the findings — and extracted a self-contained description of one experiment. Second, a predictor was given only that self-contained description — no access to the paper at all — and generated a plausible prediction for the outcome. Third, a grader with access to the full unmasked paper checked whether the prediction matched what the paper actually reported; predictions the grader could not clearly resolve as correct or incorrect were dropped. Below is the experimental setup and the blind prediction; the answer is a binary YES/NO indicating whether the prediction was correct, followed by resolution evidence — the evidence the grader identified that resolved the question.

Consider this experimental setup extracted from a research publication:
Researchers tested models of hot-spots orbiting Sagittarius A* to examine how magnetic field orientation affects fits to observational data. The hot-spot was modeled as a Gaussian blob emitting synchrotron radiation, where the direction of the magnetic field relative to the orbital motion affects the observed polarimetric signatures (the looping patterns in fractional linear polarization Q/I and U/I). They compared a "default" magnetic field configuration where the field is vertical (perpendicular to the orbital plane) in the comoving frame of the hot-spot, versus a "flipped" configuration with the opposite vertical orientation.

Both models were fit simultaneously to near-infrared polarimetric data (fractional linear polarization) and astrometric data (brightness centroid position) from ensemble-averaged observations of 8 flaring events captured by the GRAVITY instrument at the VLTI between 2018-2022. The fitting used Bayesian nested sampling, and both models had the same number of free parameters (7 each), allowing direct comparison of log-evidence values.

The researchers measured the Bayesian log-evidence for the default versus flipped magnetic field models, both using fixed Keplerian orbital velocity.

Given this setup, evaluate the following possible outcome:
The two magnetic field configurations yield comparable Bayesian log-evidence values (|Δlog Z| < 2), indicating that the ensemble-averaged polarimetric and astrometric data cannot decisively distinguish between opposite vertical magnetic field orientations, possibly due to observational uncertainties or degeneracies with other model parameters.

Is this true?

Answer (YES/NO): YES